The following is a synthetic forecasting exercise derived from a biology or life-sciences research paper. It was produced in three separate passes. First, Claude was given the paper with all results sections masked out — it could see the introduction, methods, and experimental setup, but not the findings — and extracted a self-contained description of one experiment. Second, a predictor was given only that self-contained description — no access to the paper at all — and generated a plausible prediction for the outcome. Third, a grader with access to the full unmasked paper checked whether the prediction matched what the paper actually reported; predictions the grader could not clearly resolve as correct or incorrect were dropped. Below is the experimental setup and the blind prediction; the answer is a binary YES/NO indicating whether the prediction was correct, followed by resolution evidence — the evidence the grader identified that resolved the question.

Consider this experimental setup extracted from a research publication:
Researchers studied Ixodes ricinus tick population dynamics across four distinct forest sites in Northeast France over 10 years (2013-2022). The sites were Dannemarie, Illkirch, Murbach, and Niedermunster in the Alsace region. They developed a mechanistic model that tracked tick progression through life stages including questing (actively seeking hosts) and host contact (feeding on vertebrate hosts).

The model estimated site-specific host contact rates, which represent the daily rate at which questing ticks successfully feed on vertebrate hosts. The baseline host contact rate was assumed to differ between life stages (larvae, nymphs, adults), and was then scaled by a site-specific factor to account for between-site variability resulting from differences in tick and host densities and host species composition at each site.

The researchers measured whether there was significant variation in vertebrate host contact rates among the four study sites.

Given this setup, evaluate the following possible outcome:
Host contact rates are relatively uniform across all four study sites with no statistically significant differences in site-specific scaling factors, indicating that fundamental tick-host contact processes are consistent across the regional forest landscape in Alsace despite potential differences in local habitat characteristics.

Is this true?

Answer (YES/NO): NO